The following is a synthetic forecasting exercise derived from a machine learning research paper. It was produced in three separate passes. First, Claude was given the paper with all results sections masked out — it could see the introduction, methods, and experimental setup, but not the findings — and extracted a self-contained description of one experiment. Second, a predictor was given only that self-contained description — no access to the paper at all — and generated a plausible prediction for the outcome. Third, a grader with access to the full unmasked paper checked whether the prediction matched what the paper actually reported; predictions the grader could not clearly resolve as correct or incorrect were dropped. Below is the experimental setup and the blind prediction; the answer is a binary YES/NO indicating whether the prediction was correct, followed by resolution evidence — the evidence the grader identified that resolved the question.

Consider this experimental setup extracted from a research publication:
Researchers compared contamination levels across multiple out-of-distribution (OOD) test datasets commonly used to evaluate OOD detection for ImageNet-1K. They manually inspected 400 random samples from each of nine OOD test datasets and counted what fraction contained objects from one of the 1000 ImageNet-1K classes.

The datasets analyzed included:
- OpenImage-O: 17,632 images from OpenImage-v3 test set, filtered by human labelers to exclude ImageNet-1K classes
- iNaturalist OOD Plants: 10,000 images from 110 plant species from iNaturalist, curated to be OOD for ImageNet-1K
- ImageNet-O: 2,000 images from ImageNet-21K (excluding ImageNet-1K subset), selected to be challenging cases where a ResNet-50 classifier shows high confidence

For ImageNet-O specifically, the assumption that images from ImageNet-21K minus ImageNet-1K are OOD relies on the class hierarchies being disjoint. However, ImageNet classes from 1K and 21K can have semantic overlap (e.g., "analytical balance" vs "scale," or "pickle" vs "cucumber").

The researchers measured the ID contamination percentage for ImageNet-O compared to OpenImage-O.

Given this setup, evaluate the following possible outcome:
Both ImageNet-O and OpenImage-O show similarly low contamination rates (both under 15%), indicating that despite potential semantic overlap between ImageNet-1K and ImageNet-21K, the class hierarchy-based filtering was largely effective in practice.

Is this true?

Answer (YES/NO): NO